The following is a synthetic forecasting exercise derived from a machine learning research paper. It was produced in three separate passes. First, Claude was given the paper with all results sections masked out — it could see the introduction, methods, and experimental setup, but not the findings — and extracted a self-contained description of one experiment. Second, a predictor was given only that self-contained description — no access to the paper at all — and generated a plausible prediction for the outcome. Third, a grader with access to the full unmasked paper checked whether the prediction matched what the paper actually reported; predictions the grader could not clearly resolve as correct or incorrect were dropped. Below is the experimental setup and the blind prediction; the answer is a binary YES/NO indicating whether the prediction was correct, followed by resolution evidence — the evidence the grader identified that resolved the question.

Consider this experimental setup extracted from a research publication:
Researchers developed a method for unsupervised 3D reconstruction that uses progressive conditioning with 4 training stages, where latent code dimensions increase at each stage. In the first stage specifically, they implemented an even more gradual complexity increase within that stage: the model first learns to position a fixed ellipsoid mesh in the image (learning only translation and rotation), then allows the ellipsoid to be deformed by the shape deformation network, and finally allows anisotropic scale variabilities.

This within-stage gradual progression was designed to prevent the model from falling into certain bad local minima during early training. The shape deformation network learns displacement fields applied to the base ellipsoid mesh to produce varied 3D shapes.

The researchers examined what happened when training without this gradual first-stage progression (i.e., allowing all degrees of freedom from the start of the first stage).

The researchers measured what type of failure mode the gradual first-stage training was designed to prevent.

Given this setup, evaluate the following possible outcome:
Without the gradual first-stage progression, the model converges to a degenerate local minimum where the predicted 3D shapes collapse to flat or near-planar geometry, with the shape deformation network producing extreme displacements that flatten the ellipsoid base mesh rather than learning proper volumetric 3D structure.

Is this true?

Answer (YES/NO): NO